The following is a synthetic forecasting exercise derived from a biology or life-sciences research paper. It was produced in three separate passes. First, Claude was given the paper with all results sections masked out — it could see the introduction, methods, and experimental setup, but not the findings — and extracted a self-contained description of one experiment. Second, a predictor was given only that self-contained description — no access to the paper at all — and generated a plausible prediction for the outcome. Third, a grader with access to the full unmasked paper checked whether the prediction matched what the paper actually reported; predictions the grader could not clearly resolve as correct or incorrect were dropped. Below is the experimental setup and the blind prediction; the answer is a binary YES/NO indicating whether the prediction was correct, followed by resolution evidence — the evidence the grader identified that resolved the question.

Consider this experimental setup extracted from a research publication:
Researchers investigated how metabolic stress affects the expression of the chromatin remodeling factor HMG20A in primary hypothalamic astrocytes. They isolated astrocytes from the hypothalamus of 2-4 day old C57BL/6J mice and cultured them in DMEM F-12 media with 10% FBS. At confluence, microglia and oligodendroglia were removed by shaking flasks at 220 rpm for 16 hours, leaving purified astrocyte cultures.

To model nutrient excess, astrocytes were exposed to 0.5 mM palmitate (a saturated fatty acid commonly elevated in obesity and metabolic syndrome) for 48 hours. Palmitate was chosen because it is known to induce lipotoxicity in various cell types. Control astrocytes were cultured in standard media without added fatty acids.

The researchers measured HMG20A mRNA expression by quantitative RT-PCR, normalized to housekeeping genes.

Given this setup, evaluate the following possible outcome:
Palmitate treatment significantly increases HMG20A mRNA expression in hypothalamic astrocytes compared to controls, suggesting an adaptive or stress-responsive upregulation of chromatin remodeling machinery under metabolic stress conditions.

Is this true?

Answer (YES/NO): NO